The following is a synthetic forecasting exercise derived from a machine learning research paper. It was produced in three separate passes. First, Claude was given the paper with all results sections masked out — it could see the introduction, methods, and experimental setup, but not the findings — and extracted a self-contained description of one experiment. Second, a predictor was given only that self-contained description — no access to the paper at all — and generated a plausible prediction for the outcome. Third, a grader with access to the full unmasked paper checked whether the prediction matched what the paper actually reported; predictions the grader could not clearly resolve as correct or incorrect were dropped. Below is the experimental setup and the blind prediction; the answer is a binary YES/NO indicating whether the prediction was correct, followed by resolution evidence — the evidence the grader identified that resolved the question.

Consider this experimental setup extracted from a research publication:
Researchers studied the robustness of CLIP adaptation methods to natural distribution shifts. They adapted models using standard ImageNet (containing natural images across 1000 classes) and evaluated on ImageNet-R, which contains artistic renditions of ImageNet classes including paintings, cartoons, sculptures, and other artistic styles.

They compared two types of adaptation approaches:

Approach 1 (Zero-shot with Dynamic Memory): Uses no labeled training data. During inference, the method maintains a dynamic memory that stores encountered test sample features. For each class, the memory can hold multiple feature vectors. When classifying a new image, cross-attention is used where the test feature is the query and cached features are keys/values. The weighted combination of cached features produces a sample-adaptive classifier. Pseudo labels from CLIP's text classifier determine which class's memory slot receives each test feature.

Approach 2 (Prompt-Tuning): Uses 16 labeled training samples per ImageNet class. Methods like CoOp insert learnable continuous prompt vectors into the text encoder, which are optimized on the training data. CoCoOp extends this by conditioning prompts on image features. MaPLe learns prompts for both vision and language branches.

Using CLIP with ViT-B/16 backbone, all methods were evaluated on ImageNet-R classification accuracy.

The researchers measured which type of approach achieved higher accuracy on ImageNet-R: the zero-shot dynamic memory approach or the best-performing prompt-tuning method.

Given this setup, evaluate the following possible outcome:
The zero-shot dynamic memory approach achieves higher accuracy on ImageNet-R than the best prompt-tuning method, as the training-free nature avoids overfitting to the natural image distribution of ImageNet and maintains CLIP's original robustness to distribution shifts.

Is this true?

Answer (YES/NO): YES